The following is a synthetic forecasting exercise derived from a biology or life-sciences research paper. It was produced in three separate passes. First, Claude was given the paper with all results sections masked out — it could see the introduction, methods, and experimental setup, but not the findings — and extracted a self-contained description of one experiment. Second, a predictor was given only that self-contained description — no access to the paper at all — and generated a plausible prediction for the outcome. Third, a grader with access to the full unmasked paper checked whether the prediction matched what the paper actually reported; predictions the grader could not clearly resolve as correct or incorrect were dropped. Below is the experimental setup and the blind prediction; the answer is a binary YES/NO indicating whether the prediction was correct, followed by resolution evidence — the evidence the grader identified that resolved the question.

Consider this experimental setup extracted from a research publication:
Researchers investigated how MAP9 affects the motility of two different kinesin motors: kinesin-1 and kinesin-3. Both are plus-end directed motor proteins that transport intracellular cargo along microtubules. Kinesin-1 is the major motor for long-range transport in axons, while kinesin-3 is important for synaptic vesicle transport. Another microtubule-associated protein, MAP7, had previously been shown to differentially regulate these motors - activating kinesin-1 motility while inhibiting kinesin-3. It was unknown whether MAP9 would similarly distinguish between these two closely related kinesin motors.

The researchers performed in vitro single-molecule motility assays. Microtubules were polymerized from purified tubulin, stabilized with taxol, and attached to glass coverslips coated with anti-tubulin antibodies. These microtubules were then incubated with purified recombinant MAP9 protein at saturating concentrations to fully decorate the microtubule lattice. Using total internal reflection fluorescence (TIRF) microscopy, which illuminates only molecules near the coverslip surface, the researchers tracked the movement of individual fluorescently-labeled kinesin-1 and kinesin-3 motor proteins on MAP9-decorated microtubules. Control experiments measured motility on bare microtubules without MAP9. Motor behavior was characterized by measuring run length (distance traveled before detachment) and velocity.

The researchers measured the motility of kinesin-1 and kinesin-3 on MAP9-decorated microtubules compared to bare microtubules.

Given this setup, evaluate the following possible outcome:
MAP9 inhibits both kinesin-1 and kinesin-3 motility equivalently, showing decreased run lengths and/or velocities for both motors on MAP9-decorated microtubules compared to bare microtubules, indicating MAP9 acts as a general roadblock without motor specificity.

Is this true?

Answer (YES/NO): NO